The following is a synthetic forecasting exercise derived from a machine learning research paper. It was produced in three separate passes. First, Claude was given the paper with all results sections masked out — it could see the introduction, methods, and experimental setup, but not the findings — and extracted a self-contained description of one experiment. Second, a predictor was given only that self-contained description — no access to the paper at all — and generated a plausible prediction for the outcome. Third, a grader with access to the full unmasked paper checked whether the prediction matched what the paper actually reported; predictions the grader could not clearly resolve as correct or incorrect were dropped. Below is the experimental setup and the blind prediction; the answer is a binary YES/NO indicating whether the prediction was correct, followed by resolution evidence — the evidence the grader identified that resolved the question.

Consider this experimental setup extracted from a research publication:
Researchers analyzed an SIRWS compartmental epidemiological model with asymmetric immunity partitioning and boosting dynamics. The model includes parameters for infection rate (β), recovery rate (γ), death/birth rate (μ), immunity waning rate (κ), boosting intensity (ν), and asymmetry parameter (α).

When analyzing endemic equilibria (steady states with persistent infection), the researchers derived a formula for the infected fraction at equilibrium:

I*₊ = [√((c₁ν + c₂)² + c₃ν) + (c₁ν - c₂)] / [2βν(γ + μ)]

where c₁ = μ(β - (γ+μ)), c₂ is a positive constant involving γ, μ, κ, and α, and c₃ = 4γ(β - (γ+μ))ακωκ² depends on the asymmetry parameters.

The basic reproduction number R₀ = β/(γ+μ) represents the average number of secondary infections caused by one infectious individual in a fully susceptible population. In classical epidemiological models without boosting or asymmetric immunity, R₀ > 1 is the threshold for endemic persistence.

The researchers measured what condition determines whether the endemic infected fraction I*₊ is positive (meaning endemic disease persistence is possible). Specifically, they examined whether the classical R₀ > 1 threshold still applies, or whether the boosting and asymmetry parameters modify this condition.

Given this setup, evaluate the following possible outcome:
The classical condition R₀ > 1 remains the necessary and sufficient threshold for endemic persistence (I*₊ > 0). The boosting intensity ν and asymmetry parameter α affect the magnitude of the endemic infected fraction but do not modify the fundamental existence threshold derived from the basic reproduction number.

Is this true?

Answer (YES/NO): YES